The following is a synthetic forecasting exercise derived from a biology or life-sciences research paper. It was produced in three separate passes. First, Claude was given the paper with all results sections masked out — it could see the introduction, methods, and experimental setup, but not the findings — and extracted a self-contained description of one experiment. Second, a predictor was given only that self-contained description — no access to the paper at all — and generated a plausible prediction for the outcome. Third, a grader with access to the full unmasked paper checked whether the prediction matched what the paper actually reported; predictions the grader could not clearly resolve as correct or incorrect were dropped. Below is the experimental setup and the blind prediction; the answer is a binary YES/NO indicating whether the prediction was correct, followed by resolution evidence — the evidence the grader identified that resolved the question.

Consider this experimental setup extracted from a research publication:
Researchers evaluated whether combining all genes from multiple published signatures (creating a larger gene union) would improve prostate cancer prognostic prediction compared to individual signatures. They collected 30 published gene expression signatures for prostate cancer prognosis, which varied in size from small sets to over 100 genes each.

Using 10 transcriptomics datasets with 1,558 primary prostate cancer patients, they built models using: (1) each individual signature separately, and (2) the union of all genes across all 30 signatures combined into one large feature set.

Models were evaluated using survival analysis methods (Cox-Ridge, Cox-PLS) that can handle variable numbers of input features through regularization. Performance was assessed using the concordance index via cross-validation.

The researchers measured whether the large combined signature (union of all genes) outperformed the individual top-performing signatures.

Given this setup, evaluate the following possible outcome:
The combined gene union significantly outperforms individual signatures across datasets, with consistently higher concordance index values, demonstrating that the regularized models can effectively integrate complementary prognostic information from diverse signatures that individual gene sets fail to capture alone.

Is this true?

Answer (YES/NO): NO